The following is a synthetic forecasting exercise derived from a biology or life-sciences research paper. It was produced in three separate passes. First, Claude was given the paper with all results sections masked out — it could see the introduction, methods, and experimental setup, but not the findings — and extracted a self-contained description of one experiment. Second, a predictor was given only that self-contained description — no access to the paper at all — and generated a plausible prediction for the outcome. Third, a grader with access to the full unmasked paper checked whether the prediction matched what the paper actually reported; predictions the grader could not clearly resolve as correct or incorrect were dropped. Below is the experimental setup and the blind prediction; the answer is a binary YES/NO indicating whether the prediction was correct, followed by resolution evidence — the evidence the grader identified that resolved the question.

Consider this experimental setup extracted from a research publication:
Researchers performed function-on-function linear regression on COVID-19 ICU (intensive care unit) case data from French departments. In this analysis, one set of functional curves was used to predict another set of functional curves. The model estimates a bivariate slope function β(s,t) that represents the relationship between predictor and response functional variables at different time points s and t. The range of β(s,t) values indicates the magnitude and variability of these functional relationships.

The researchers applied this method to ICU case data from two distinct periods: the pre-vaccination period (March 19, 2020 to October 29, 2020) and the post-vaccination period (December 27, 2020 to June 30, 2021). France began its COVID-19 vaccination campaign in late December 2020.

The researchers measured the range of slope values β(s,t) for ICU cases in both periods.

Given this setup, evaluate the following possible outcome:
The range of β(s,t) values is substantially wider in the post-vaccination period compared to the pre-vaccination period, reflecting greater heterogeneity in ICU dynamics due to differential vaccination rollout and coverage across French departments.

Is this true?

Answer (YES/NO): NO